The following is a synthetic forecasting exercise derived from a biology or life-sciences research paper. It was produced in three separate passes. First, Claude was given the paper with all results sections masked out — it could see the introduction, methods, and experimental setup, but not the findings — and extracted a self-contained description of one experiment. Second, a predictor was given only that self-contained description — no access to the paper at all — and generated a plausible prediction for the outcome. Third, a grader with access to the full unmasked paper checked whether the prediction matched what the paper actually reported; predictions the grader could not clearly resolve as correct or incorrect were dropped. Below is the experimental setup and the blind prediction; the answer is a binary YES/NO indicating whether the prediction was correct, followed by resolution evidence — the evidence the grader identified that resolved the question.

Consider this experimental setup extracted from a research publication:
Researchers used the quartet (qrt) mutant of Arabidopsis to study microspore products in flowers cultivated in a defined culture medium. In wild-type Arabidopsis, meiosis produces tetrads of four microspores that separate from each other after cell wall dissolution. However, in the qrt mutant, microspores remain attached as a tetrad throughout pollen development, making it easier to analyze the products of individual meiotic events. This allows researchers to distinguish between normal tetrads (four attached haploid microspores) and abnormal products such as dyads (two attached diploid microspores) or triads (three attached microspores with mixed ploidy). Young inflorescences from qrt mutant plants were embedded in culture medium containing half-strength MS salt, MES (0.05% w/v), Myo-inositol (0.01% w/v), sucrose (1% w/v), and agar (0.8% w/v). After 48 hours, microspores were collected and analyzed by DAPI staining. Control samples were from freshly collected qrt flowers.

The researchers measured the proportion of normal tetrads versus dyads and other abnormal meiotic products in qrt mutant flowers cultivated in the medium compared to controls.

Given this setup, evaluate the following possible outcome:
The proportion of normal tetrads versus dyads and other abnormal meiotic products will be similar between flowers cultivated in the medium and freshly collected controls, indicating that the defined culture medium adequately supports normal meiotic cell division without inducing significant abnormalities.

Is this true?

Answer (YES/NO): NO